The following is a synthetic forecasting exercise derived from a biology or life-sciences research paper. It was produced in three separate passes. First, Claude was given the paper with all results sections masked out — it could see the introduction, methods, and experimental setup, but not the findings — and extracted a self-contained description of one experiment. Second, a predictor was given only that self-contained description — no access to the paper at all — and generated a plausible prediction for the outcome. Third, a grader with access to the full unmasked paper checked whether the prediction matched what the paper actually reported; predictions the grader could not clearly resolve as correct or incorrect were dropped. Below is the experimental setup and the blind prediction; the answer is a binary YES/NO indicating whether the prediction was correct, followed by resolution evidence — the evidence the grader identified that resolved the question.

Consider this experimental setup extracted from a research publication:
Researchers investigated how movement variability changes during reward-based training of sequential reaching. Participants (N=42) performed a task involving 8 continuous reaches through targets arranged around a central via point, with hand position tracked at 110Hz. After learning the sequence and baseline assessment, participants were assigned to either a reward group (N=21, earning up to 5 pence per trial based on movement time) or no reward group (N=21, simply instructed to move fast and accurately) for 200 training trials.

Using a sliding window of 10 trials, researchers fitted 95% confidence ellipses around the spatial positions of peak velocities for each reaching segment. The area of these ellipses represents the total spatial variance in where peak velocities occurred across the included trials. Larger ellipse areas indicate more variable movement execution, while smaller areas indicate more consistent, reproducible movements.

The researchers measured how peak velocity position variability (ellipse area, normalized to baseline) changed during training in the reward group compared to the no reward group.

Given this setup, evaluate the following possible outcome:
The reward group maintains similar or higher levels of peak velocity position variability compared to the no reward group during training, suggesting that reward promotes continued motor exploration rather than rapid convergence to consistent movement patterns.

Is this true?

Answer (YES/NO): YES